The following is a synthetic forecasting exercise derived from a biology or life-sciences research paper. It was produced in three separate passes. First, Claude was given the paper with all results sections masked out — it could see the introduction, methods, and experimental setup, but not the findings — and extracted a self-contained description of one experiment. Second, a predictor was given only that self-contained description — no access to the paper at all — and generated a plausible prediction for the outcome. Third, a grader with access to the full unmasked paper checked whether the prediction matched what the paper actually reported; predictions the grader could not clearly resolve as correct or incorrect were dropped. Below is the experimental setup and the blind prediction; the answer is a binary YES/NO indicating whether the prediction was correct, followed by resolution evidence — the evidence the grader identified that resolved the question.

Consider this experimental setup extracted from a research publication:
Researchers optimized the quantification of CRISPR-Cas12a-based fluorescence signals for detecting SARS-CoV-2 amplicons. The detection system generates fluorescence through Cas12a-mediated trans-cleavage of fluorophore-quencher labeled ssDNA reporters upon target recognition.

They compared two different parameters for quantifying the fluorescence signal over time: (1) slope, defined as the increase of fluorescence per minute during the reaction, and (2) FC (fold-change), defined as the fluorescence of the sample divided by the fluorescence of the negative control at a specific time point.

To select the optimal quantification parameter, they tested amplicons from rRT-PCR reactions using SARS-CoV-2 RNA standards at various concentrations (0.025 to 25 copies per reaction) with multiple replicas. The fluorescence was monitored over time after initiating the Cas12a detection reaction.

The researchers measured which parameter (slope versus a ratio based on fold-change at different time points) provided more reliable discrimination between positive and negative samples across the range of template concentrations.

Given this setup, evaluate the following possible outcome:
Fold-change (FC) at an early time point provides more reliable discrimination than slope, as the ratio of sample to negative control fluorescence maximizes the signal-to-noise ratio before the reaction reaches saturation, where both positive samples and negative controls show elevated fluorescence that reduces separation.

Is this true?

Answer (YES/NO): NO